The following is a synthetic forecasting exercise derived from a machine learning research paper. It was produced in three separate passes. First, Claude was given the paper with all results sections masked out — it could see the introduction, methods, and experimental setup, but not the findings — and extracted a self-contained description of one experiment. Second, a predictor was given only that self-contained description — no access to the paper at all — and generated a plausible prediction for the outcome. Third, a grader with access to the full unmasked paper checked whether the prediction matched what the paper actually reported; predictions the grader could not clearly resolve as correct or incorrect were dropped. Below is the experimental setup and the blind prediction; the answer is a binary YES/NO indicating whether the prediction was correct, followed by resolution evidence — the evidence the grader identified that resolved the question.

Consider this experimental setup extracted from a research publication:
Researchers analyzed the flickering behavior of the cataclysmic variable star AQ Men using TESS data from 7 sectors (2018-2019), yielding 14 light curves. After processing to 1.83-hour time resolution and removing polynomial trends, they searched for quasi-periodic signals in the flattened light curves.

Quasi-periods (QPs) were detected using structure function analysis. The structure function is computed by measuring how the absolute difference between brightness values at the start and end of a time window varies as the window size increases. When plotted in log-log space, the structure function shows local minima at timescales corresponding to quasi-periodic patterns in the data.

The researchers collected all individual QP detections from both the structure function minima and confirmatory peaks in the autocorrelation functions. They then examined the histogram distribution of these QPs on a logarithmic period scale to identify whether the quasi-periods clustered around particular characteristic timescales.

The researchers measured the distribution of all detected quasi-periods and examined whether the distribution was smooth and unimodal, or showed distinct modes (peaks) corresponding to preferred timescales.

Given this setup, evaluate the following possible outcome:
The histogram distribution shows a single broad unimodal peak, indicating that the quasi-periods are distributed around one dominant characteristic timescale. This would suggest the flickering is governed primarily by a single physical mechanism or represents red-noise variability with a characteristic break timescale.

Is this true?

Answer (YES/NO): NO